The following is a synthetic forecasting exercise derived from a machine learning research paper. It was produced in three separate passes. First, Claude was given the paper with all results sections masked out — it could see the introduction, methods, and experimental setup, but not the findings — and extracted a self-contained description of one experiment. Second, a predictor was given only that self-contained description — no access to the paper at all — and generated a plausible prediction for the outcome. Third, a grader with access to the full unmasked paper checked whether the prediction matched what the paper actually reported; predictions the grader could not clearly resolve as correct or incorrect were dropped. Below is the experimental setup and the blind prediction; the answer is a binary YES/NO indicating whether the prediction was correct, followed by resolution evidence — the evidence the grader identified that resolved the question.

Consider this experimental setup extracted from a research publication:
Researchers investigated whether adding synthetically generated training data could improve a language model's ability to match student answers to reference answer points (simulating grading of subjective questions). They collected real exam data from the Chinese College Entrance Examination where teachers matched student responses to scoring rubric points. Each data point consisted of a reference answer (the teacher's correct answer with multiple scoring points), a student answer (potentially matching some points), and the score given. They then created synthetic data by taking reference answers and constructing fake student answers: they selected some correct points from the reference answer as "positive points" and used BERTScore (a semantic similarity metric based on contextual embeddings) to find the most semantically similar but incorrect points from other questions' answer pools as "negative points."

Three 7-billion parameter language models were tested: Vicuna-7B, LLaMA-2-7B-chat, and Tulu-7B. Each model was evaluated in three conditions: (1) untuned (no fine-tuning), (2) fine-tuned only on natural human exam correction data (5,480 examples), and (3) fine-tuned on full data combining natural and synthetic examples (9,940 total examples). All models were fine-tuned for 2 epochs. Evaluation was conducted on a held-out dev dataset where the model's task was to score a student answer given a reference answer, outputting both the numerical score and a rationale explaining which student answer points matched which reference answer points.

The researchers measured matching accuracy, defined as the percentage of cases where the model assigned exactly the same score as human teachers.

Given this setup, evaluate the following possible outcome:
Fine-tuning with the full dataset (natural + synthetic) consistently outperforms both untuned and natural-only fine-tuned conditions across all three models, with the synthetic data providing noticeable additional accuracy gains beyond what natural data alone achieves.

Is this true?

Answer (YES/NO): YES